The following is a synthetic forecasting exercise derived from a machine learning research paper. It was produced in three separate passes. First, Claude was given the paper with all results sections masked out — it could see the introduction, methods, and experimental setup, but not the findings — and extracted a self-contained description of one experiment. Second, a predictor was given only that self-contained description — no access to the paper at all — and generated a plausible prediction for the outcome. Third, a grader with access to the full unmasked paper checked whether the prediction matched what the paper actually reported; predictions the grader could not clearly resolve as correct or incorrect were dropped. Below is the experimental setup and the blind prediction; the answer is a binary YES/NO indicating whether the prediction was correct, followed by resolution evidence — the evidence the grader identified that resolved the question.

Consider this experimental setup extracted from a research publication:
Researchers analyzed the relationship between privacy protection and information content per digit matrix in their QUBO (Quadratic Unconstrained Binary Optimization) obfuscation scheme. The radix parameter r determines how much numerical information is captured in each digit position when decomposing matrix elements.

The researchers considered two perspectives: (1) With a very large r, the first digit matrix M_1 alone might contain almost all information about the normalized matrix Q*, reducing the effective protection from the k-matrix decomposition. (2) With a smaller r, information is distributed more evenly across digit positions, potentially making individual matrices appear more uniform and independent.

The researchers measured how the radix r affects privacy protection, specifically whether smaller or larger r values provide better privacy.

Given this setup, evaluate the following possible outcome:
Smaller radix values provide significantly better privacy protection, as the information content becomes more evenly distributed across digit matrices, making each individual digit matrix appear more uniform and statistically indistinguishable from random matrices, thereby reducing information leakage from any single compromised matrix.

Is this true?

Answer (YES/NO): YES